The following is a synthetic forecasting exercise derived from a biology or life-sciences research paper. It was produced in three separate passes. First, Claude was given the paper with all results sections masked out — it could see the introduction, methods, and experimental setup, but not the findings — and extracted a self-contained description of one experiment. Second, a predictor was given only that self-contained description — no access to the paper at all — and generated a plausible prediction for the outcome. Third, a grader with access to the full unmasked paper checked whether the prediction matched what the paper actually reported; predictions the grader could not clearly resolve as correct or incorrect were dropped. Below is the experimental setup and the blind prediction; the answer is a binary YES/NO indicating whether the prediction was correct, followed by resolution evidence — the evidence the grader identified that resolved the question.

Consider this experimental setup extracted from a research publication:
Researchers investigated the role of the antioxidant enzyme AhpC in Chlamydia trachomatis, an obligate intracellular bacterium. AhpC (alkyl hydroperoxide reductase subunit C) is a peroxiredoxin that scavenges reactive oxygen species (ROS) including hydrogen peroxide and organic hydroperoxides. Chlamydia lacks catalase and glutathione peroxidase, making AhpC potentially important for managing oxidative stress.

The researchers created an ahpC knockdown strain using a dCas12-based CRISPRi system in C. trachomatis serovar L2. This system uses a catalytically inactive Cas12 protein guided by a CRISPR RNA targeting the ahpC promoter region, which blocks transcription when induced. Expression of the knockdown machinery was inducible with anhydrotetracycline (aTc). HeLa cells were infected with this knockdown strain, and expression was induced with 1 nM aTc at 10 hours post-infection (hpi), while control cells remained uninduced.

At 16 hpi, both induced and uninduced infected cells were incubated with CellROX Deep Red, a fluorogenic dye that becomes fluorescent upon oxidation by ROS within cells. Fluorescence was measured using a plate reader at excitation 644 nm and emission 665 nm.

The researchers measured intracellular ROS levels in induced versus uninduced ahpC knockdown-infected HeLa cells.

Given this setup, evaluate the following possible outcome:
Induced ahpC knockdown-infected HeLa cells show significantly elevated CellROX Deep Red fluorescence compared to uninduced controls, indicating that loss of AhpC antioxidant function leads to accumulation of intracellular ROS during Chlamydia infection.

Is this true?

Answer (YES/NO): YES